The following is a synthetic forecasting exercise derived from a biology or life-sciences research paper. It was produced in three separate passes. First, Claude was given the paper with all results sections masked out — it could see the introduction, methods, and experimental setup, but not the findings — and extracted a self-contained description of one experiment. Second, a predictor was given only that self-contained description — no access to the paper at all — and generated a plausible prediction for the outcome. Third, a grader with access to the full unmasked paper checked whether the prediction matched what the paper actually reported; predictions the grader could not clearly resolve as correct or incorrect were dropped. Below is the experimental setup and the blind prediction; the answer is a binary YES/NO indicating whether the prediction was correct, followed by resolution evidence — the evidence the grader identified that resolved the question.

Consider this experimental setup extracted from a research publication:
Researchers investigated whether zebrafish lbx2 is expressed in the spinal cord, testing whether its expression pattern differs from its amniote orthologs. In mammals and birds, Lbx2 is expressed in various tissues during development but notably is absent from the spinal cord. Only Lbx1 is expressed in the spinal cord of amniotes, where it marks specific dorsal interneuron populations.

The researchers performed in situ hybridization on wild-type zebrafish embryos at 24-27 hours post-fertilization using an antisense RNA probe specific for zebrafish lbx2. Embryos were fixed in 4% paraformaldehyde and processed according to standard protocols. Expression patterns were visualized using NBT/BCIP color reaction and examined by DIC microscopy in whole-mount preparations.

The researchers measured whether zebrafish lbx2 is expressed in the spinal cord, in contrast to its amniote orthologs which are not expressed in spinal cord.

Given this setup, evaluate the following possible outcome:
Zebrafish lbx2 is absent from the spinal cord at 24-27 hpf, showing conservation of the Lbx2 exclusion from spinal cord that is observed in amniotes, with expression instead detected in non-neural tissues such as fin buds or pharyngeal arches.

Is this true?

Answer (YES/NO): NO